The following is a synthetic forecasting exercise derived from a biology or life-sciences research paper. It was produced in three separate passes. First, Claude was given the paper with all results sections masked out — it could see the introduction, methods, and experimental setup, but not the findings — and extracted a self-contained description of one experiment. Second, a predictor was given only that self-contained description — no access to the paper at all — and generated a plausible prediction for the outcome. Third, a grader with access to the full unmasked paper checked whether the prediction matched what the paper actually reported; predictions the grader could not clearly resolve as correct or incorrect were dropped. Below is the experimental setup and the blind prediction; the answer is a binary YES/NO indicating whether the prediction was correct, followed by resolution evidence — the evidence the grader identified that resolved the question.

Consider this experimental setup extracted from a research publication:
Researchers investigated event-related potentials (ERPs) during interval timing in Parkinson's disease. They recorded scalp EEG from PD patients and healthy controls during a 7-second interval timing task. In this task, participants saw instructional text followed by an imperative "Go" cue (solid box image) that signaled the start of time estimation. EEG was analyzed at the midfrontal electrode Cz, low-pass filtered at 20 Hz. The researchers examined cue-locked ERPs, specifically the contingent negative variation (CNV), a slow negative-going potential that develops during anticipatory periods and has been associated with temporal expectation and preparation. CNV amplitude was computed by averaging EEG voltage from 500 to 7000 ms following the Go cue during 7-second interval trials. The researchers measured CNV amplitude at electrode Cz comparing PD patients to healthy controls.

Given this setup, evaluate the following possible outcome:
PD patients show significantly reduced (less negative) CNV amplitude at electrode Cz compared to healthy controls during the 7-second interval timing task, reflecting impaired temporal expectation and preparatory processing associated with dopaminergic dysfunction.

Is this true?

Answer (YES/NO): NO